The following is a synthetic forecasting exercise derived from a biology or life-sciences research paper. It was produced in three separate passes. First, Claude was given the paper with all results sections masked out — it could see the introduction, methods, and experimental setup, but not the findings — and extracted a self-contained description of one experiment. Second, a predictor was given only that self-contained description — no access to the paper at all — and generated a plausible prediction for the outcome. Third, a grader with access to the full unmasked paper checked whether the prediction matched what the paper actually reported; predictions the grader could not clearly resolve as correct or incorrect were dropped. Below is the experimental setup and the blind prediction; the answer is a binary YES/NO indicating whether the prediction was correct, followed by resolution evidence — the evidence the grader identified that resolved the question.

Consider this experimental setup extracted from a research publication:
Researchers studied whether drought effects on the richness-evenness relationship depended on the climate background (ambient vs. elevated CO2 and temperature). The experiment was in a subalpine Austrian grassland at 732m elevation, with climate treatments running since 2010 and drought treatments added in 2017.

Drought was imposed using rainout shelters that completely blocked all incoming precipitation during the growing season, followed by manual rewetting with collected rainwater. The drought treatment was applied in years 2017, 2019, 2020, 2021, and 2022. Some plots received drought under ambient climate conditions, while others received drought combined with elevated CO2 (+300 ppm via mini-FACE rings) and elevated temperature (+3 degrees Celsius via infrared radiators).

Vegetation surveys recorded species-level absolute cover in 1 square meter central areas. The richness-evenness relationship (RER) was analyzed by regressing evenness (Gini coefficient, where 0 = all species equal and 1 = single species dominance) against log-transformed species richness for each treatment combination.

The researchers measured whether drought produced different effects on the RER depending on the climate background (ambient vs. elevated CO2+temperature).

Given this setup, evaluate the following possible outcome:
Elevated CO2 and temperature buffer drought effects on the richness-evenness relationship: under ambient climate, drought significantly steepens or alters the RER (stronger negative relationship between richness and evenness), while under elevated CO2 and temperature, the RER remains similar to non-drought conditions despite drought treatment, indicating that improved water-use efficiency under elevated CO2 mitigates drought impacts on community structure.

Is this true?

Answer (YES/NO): NO